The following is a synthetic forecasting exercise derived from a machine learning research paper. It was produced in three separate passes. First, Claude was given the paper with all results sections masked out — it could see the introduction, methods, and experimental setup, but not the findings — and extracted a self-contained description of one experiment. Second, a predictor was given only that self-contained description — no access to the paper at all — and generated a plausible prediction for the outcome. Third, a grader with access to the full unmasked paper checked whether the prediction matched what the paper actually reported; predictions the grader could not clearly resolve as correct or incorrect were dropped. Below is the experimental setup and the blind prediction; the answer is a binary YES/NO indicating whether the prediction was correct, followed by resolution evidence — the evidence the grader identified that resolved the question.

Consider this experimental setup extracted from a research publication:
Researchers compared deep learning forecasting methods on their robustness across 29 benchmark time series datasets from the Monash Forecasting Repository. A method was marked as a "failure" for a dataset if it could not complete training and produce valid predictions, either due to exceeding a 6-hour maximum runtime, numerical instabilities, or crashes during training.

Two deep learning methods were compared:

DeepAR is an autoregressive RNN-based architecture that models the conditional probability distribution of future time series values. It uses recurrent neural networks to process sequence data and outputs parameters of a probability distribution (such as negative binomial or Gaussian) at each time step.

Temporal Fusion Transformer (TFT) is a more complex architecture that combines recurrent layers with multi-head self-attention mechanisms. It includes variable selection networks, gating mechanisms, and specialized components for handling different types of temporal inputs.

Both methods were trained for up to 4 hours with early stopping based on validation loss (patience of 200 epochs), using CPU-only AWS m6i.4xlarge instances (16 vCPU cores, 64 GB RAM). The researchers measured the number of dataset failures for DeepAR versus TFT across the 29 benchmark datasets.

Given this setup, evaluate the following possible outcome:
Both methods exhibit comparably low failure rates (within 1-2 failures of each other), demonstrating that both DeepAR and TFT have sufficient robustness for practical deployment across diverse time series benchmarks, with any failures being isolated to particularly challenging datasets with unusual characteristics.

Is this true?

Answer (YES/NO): YES